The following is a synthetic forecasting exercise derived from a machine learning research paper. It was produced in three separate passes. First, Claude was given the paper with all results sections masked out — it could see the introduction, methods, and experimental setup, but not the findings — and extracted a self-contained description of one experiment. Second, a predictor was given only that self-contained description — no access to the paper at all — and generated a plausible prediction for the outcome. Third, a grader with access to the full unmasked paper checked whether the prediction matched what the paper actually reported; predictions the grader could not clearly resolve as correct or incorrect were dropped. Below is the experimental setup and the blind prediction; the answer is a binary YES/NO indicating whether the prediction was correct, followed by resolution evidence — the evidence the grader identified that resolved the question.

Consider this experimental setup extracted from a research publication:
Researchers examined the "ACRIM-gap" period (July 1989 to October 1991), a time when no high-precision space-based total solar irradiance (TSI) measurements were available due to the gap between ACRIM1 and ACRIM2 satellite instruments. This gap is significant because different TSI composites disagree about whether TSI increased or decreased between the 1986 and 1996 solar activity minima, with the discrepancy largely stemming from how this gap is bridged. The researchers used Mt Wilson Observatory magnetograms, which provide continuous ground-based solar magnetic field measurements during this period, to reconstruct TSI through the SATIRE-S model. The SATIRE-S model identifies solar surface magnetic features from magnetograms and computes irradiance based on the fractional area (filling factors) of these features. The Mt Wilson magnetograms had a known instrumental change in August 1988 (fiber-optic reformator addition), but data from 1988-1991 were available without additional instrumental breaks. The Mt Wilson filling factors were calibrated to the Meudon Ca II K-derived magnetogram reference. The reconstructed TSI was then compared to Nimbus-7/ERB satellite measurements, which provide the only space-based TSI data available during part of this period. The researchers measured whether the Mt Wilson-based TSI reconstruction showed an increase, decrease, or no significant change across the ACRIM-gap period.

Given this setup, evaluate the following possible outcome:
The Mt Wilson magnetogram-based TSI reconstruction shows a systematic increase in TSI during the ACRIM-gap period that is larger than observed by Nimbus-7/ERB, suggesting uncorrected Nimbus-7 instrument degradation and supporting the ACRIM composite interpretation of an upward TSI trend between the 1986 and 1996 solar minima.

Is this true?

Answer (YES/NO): NO